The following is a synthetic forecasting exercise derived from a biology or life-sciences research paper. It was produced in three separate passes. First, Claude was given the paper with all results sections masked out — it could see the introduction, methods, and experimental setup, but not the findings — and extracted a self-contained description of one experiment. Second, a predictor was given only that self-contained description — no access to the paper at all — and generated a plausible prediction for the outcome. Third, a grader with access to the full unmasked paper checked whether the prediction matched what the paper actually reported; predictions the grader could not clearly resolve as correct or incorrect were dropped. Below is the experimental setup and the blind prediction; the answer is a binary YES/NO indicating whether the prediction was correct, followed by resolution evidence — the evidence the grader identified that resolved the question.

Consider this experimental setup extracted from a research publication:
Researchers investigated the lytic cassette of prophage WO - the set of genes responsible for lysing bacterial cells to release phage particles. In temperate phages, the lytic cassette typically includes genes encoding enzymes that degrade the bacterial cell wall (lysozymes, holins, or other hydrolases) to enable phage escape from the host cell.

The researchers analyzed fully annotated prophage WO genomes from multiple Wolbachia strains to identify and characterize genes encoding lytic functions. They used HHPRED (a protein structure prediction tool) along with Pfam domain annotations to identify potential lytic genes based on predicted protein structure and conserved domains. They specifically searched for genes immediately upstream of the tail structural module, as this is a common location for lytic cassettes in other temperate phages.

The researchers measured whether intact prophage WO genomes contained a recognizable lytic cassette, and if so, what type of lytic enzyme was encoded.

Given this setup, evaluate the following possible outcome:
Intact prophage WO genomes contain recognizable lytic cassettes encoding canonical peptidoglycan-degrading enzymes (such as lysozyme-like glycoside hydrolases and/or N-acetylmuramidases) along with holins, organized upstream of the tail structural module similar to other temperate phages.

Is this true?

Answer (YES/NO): NO